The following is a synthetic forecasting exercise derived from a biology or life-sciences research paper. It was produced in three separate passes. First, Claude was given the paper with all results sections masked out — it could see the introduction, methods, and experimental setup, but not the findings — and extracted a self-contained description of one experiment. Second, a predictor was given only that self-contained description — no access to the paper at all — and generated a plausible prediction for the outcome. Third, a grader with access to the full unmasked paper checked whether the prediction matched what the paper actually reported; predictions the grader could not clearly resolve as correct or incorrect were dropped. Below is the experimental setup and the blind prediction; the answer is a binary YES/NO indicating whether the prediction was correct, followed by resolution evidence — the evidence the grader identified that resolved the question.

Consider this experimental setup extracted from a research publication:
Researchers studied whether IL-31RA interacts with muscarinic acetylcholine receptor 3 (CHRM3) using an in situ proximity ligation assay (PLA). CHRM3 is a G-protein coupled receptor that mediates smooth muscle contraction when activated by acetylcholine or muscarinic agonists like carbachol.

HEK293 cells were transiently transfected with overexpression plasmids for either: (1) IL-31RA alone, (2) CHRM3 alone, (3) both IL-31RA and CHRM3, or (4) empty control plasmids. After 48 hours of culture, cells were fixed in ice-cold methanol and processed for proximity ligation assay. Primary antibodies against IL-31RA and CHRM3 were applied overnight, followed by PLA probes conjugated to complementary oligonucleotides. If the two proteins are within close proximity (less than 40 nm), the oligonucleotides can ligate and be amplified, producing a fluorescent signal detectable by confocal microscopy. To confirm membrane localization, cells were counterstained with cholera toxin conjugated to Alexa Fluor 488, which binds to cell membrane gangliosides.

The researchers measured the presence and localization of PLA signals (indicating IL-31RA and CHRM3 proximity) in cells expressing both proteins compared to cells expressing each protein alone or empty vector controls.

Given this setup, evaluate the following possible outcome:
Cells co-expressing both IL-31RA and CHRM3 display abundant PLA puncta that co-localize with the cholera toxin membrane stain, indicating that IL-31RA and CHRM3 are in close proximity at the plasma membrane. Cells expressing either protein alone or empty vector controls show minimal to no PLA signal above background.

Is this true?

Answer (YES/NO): YES